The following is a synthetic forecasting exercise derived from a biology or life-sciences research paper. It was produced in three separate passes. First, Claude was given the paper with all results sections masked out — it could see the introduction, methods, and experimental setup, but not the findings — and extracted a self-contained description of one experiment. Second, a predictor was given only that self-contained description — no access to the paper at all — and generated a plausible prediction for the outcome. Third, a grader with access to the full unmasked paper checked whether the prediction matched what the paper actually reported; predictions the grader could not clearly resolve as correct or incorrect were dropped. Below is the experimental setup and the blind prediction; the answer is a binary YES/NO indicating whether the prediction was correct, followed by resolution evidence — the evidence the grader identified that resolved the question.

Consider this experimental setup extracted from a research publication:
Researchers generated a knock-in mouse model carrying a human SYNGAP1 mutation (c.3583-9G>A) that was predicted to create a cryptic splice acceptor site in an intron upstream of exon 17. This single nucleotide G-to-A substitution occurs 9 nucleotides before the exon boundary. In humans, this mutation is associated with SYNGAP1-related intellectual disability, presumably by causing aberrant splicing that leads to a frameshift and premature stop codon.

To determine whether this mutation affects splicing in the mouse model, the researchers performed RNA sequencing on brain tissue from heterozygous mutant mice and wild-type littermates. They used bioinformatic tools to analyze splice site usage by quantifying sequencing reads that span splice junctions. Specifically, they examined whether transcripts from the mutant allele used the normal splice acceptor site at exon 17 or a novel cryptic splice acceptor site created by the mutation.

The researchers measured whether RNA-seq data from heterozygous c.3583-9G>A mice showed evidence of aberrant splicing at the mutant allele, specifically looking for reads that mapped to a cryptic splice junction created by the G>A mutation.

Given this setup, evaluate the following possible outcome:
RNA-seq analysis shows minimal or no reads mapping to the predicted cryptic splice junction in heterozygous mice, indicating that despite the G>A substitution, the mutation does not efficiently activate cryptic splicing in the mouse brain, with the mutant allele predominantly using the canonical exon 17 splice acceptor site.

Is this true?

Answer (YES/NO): NO